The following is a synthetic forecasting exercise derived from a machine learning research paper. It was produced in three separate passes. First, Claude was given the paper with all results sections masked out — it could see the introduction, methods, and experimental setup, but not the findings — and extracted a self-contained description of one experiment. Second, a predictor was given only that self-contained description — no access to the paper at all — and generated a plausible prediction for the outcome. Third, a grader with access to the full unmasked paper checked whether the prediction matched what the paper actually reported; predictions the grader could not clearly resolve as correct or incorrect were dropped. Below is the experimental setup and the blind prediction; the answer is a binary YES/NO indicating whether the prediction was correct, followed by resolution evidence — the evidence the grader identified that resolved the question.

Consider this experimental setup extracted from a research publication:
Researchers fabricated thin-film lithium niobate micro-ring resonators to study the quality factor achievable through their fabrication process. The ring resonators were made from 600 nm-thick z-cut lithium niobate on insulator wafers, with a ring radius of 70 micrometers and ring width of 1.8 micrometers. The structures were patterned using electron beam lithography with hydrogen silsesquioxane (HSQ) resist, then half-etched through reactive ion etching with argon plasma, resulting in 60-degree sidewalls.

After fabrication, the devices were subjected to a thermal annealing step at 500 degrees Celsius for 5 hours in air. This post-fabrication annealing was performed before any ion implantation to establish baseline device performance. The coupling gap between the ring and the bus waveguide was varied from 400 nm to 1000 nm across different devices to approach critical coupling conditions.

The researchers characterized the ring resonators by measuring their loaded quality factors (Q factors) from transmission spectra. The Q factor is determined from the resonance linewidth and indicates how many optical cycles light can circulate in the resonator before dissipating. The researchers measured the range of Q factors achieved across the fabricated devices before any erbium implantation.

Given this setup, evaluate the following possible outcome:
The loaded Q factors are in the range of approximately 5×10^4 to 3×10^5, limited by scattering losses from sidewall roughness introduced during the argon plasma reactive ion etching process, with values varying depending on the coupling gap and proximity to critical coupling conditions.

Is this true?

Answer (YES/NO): NO